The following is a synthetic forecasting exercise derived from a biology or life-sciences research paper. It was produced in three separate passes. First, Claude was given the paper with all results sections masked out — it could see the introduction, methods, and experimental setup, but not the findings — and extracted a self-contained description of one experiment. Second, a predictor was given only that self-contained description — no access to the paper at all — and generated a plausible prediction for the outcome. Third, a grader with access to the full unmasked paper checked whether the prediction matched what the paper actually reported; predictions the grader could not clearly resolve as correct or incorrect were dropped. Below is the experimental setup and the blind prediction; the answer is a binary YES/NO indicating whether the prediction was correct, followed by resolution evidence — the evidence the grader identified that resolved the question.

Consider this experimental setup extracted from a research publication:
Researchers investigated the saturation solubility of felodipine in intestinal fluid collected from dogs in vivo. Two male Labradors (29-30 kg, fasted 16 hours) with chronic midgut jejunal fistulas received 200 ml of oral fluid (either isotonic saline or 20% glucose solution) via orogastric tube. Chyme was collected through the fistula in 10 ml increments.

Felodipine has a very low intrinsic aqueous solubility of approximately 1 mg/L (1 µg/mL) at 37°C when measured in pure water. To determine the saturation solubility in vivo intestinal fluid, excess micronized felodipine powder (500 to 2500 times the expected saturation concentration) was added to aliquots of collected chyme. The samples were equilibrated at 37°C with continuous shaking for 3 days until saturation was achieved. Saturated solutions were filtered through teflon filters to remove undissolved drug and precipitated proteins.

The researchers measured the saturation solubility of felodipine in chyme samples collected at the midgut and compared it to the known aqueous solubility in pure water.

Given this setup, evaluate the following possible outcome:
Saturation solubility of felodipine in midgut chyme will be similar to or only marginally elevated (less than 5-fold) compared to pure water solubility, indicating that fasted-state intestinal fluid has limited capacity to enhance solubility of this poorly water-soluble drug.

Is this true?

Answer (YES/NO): NO